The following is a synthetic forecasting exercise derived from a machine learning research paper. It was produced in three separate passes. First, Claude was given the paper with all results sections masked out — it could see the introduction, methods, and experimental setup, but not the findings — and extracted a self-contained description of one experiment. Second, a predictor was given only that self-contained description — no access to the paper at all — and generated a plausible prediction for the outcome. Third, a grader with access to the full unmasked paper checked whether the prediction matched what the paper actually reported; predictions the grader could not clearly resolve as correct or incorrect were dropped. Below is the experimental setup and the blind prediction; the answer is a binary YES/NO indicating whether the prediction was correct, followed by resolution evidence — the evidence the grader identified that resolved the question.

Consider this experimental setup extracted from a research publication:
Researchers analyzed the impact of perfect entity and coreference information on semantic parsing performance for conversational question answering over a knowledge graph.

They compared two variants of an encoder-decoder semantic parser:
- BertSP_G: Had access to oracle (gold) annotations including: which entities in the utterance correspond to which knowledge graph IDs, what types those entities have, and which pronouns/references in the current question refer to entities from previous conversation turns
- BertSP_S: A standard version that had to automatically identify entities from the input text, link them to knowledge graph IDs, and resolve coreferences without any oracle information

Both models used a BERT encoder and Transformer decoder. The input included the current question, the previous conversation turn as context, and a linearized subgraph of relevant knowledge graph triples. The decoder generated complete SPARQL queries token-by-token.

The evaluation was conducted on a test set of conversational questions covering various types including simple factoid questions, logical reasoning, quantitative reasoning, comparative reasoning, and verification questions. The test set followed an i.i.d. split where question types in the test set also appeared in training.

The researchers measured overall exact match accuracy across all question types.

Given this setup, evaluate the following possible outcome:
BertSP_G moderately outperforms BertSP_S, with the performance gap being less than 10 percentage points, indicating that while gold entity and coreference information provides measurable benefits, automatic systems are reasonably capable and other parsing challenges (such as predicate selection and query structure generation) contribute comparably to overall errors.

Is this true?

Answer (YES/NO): NO